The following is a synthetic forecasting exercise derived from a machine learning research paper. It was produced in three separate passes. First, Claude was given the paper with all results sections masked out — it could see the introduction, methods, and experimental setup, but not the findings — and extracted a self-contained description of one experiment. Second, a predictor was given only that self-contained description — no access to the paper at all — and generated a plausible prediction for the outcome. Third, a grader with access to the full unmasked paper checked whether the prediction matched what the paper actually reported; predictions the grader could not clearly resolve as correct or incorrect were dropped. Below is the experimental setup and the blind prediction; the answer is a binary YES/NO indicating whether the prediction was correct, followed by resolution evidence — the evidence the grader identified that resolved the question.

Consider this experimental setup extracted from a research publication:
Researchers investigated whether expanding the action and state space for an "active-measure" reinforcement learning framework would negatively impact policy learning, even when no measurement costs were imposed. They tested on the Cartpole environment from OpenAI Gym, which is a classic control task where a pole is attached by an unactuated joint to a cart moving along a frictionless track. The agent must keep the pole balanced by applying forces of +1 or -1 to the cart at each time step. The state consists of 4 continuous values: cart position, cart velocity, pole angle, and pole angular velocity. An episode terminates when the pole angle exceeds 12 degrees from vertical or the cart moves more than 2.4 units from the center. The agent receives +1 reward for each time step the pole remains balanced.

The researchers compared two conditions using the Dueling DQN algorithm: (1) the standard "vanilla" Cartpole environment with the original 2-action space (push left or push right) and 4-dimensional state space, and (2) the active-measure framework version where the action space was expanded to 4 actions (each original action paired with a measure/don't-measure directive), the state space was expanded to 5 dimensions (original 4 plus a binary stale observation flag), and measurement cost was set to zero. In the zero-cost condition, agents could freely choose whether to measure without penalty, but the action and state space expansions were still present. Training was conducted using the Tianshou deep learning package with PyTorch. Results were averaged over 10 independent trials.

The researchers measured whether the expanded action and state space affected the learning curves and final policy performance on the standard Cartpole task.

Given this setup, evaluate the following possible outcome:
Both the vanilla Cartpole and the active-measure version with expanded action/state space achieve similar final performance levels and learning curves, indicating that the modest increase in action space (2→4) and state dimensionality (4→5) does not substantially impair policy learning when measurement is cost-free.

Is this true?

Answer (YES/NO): NO